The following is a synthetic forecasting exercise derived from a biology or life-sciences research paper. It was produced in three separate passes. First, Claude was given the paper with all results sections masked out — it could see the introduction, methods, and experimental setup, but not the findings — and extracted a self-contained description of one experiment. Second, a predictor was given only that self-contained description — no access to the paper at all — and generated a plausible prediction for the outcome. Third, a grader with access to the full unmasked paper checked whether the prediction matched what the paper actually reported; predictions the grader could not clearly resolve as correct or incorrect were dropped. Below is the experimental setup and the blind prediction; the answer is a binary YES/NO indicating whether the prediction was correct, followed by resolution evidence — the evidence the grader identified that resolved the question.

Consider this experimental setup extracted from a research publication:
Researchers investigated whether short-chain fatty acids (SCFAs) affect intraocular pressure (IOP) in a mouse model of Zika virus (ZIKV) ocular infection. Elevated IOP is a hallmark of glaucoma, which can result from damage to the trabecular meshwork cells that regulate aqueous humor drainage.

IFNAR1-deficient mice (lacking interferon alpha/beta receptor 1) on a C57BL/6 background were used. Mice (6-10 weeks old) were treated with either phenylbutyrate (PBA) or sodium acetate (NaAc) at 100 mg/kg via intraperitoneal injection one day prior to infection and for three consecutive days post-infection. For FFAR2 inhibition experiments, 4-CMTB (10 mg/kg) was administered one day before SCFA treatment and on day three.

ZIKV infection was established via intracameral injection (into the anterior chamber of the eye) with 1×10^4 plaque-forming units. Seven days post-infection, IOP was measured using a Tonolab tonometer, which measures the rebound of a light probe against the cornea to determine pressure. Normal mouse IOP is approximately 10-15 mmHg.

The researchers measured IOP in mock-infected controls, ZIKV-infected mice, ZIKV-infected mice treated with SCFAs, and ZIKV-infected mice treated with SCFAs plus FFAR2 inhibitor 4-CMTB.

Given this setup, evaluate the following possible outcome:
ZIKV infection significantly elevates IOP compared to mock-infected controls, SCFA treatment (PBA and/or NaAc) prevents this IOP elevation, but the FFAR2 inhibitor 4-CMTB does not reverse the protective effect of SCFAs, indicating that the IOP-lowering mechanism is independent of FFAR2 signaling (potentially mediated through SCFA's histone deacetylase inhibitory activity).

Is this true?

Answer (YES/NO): NO